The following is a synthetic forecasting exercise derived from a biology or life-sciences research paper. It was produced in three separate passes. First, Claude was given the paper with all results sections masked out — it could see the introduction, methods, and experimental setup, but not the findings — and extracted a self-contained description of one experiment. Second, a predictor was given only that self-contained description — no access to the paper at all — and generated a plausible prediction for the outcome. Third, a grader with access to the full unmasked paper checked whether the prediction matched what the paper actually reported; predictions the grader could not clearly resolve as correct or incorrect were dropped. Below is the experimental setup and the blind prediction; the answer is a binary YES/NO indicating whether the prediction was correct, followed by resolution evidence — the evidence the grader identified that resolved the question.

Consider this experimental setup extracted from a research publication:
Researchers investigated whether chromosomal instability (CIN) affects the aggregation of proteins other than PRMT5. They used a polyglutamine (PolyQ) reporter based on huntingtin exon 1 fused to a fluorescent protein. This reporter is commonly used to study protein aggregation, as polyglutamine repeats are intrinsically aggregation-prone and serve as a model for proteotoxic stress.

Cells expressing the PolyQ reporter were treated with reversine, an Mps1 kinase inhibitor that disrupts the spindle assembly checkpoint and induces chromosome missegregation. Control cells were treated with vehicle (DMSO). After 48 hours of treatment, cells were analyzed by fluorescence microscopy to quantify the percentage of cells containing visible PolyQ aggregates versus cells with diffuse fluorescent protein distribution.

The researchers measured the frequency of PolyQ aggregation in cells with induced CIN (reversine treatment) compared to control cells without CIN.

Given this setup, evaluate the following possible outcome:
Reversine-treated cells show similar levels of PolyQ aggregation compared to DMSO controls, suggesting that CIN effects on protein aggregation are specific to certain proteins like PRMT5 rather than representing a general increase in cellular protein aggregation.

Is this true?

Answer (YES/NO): NO